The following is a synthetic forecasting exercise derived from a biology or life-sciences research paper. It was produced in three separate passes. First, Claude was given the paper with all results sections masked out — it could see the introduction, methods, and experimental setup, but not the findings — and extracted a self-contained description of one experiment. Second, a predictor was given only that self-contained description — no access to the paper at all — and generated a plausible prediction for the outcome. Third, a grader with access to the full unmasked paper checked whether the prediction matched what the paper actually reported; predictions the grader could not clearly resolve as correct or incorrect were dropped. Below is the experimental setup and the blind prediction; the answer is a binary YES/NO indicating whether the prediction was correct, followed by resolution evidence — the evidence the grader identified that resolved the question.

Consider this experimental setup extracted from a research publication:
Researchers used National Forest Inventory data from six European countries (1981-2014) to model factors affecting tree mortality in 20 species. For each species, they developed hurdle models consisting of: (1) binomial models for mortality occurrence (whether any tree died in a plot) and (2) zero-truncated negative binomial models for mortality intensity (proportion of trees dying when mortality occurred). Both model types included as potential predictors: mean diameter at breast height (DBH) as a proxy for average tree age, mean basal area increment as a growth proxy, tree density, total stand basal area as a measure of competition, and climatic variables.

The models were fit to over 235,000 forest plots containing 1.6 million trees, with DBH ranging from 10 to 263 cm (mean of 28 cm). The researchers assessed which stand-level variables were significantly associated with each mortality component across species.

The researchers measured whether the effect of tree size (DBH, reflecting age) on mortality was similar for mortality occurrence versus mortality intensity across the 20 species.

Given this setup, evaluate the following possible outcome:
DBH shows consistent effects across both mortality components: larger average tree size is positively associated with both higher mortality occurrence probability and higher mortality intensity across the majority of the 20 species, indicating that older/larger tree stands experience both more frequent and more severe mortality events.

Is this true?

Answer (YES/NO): NO